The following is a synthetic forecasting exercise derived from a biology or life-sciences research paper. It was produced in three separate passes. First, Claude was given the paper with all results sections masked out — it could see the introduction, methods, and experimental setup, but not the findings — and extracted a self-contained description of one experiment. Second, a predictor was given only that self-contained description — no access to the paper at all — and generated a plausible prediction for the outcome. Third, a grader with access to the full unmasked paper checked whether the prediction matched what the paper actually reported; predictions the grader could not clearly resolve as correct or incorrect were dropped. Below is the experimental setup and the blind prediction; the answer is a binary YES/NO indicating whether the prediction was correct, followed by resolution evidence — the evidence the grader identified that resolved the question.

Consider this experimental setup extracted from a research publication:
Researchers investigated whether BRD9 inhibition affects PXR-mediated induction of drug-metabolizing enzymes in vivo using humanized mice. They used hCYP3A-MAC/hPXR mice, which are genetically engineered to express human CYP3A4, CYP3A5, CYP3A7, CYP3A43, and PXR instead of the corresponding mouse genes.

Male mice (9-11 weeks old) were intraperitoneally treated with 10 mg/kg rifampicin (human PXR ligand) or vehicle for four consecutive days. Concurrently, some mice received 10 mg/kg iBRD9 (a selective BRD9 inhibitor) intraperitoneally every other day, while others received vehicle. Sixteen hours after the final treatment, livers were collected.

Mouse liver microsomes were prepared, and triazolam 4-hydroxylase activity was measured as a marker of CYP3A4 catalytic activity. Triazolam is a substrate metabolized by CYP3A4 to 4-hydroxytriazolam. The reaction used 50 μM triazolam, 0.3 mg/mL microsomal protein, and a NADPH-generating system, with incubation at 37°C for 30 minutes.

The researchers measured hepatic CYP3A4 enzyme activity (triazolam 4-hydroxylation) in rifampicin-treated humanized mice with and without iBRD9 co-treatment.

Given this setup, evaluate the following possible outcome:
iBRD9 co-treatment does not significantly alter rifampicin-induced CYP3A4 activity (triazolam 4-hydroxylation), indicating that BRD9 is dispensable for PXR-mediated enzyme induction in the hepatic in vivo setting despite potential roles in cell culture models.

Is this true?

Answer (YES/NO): NO